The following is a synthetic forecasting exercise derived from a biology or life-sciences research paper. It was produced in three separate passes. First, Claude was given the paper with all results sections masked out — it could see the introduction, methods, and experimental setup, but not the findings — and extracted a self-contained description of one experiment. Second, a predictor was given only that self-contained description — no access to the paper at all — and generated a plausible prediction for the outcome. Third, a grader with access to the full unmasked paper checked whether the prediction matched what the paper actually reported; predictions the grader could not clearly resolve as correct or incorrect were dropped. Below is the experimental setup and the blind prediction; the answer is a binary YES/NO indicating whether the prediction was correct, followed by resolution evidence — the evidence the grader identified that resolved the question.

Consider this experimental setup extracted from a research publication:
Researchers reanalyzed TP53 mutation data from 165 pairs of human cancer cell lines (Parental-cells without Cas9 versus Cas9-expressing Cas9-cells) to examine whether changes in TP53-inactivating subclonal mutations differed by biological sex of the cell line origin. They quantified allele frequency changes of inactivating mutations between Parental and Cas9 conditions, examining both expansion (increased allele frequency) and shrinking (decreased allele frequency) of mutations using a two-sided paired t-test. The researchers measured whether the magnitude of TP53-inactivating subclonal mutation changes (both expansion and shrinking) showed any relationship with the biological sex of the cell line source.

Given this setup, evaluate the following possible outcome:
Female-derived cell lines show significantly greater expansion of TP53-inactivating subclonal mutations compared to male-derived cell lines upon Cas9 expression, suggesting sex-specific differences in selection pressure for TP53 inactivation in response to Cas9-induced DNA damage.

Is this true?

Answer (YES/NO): NO